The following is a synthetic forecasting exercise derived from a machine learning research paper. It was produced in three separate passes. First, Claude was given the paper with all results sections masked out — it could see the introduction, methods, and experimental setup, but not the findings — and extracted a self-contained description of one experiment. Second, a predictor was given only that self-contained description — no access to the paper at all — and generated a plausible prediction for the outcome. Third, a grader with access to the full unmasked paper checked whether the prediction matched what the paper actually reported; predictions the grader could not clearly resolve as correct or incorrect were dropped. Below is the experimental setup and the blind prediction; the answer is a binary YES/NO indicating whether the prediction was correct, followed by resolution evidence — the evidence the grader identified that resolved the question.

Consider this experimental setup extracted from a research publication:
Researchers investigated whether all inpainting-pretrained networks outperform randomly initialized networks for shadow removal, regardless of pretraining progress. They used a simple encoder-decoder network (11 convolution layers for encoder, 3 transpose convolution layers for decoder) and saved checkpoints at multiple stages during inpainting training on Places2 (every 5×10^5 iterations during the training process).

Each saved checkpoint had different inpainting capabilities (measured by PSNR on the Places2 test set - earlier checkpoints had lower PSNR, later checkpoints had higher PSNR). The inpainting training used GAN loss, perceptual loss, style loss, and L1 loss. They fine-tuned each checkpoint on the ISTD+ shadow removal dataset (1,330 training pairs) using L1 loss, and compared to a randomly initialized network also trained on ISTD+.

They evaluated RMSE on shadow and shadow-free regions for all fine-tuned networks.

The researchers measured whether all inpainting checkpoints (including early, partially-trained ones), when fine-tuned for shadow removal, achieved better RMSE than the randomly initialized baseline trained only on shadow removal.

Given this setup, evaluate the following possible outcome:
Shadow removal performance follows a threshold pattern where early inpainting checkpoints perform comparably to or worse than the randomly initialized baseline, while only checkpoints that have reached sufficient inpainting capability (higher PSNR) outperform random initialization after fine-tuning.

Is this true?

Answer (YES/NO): NO